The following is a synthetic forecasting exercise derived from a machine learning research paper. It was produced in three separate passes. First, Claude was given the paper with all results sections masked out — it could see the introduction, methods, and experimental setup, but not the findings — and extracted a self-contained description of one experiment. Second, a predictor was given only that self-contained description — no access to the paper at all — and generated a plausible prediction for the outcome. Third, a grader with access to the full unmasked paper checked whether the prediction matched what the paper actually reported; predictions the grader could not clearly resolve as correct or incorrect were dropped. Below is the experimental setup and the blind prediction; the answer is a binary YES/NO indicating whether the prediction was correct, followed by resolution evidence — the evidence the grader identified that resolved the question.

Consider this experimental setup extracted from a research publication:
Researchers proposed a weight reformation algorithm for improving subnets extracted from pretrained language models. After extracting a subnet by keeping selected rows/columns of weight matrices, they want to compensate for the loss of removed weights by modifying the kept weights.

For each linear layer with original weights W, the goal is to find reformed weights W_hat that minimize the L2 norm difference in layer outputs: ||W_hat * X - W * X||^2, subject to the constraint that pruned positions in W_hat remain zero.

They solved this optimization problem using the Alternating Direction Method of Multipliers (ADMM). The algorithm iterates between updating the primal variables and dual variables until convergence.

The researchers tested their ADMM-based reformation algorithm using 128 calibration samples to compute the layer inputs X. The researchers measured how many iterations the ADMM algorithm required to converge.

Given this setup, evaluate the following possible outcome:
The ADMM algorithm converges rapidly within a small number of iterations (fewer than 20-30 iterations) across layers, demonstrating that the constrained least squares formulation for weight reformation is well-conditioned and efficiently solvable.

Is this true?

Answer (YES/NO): NO